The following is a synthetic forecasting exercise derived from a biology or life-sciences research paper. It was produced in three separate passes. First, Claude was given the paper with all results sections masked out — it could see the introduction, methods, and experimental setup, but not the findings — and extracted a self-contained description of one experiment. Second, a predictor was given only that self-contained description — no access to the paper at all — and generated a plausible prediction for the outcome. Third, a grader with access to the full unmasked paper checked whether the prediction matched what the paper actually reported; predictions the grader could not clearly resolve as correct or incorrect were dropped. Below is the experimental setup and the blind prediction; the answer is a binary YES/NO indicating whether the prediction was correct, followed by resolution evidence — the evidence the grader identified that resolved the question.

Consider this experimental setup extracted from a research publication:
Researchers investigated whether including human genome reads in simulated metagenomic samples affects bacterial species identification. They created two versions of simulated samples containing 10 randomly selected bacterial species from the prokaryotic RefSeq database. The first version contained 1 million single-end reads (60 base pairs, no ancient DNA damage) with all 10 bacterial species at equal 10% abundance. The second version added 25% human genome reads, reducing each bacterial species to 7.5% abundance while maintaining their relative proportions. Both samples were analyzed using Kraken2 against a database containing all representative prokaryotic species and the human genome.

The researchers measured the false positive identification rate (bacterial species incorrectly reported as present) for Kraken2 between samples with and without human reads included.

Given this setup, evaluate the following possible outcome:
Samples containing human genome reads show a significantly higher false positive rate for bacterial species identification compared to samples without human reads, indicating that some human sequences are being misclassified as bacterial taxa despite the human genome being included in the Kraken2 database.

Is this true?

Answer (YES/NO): YES